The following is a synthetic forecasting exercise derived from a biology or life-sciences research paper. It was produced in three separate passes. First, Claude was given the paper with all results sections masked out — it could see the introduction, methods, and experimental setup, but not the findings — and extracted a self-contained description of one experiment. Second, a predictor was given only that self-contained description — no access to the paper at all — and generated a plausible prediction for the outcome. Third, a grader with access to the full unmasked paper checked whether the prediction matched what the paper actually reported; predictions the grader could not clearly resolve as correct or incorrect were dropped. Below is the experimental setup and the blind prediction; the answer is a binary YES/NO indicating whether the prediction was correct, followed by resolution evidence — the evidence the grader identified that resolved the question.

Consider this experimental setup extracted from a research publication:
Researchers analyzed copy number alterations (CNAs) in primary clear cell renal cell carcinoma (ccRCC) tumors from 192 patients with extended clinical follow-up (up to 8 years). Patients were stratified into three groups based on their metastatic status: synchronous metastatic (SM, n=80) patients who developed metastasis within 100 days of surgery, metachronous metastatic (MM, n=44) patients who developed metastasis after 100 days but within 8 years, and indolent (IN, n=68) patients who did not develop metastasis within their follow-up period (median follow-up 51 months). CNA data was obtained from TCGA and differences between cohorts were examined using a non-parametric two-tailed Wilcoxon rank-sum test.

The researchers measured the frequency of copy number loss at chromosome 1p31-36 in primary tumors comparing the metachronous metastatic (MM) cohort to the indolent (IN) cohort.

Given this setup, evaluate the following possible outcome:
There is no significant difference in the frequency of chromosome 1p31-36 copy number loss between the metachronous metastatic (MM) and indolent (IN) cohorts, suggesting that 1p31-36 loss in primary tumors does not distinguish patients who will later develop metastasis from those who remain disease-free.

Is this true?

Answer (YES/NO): NO